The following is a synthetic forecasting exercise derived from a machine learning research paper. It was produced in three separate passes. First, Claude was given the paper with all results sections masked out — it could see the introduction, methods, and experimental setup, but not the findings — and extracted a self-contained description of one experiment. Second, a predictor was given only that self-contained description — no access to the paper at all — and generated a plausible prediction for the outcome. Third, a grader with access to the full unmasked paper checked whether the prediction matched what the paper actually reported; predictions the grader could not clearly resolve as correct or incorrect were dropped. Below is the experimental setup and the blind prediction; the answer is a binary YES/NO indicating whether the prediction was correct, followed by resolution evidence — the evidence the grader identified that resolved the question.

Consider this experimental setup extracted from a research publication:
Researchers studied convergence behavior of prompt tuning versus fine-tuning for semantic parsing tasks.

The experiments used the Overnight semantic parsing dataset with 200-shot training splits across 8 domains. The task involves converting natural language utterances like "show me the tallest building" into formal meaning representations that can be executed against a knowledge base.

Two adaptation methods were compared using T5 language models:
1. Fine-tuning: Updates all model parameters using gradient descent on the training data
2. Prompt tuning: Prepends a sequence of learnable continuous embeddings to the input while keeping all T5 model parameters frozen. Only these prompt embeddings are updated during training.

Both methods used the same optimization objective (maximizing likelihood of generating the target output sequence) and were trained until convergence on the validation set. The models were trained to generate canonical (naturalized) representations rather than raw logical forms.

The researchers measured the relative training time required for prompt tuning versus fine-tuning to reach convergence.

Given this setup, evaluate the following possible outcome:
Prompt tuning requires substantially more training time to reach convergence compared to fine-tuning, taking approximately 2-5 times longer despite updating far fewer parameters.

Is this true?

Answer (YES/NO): NO